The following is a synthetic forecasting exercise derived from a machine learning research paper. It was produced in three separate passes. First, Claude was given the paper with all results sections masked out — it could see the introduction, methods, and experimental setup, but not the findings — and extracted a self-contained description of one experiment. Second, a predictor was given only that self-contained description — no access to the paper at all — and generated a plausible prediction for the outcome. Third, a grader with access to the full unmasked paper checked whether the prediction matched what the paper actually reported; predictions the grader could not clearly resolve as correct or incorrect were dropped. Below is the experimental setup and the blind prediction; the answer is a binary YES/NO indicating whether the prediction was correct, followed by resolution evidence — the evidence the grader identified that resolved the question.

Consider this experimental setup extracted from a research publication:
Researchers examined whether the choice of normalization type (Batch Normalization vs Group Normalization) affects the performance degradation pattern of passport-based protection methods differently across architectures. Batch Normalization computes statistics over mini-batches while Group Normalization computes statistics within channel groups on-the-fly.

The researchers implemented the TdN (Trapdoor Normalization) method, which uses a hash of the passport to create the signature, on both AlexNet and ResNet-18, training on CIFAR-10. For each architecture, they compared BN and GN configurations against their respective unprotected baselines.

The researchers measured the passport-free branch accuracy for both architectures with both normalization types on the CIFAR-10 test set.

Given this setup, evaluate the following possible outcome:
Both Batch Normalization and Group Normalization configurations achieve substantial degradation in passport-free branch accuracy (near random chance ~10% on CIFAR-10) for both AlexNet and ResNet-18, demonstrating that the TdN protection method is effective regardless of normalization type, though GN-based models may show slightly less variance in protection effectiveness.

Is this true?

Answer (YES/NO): NO